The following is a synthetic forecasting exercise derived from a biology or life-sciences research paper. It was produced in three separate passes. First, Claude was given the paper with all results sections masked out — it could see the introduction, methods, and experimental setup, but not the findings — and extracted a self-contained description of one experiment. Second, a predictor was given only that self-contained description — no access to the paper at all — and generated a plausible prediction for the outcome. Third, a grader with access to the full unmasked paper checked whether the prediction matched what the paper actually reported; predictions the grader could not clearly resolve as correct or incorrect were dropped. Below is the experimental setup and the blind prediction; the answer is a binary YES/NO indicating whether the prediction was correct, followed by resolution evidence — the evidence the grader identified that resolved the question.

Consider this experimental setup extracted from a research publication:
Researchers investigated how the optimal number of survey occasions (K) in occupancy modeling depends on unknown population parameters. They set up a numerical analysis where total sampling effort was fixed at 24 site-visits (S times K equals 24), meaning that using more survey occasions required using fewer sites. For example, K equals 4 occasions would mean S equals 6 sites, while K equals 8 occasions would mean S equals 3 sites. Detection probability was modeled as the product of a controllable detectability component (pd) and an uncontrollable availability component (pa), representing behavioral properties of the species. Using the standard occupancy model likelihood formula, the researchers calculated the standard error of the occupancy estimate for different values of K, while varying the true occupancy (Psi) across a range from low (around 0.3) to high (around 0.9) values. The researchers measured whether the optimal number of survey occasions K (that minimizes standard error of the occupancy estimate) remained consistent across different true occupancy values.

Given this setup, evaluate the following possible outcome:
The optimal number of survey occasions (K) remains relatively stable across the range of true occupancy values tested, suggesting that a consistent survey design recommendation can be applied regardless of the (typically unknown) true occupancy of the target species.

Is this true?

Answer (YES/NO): NO